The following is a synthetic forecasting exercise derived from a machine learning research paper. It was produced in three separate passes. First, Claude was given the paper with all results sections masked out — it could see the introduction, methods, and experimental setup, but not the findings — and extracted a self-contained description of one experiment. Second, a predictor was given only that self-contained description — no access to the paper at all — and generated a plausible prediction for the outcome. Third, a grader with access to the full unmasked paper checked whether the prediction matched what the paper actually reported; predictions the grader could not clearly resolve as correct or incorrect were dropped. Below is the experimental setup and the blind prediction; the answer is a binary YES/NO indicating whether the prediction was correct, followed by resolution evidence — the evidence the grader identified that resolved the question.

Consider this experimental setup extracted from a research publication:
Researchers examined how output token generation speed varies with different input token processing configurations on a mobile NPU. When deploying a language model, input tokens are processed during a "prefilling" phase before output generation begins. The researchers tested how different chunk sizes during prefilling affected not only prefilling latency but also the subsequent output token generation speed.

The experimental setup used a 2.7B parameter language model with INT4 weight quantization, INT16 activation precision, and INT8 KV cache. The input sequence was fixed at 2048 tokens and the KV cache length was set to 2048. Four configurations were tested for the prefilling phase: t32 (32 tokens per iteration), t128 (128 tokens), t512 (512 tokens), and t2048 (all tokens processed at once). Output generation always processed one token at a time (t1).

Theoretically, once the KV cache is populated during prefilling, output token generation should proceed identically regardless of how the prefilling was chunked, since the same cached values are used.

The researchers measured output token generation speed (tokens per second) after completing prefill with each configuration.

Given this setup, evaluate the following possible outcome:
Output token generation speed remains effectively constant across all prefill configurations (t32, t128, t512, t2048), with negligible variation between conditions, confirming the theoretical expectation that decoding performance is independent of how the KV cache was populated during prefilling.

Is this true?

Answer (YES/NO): YES